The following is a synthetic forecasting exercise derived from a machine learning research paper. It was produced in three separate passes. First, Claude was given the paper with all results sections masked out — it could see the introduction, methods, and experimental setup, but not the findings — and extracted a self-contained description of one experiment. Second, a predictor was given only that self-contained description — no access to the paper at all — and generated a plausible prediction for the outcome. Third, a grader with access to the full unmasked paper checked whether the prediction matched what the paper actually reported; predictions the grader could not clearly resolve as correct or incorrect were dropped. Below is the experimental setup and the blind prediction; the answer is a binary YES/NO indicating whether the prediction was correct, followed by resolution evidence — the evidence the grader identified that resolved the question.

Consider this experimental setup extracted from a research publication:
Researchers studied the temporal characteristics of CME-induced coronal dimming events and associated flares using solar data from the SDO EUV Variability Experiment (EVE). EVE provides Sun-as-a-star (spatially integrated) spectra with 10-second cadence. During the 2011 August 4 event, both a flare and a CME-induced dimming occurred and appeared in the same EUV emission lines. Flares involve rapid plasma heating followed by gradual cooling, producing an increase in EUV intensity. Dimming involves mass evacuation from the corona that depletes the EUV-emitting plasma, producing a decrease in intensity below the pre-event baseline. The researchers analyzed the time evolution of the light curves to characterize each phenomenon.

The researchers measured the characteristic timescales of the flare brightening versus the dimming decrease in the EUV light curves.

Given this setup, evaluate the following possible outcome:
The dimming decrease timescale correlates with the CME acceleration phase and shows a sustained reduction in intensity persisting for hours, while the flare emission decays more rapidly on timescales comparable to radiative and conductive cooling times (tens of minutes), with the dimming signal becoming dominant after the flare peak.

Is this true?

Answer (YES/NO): NO